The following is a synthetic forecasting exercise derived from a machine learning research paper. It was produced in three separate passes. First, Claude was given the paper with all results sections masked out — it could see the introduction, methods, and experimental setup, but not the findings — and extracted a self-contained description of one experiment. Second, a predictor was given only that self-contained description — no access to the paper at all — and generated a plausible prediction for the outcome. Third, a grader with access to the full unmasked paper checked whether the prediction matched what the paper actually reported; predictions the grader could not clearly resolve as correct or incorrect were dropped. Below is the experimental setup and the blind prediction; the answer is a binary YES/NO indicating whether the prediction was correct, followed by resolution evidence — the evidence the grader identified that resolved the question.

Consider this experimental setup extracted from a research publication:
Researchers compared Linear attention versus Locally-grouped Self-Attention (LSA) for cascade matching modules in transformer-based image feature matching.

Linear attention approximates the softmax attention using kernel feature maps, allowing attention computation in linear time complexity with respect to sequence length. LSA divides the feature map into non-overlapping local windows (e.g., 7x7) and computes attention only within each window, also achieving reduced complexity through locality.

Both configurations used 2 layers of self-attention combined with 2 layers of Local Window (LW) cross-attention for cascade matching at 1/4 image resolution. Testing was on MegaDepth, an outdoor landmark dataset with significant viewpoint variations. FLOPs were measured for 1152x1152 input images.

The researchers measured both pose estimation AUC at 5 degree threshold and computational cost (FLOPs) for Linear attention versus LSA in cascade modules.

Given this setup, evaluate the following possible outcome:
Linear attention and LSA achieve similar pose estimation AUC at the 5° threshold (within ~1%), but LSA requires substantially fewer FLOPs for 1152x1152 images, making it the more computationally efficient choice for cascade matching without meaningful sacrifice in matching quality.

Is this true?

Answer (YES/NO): NO